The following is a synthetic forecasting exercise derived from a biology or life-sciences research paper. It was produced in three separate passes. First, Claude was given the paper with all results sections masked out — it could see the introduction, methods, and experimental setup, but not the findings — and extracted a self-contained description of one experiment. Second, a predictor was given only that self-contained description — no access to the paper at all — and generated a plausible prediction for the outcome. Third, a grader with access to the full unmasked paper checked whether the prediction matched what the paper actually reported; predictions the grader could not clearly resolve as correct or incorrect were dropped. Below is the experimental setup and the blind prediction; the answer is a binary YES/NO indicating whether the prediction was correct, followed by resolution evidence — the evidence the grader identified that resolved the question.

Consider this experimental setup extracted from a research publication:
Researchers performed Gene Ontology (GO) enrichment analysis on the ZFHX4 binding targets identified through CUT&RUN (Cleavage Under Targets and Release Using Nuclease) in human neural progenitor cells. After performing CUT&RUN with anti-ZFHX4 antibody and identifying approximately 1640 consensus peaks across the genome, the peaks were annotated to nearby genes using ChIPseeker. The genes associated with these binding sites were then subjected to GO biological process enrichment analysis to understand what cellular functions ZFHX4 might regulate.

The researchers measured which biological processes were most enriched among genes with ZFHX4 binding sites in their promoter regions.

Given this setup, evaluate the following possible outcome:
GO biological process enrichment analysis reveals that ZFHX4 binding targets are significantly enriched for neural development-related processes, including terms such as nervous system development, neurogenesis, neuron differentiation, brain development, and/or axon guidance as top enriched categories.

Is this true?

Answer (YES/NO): YES